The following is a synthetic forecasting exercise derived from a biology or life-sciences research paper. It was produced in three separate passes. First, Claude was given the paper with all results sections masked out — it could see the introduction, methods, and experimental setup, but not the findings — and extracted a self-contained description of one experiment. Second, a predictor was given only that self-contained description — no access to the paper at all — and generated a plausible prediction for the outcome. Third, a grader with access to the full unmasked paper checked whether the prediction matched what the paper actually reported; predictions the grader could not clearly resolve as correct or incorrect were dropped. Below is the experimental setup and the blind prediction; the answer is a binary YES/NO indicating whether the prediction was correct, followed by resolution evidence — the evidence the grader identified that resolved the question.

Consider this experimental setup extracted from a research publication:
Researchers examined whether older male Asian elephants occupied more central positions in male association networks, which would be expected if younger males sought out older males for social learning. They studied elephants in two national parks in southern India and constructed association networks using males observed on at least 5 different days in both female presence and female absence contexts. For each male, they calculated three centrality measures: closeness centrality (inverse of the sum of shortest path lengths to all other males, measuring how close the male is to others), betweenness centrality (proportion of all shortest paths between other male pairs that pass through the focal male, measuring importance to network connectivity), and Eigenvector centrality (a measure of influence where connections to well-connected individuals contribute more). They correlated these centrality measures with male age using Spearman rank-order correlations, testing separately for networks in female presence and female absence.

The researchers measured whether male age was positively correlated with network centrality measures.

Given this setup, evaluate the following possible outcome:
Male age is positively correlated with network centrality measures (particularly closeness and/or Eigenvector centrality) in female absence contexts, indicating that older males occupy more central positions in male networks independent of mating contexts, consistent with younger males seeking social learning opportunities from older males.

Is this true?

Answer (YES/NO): NO